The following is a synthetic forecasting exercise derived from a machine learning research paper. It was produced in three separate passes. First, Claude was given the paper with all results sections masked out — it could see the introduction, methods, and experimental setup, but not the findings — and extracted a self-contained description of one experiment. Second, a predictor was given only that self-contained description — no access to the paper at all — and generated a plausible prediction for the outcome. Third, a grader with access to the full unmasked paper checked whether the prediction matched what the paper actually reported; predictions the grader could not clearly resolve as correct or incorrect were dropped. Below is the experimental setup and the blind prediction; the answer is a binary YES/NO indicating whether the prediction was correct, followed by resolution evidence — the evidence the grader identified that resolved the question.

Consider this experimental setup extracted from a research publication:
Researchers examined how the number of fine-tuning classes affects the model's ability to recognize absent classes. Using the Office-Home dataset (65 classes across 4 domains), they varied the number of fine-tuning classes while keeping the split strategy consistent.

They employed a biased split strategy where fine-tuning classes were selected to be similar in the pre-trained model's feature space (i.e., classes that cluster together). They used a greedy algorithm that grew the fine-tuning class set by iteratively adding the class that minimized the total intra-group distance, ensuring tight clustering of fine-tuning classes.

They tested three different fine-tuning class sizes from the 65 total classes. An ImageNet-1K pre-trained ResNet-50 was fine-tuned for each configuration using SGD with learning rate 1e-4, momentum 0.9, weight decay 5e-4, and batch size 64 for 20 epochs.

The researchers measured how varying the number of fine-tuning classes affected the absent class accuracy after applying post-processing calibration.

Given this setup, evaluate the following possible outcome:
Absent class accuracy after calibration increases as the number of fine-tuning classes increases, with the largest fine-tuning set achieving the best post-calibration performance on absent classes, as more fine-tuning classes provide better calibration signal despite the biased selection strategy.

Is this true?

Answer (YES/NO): YES